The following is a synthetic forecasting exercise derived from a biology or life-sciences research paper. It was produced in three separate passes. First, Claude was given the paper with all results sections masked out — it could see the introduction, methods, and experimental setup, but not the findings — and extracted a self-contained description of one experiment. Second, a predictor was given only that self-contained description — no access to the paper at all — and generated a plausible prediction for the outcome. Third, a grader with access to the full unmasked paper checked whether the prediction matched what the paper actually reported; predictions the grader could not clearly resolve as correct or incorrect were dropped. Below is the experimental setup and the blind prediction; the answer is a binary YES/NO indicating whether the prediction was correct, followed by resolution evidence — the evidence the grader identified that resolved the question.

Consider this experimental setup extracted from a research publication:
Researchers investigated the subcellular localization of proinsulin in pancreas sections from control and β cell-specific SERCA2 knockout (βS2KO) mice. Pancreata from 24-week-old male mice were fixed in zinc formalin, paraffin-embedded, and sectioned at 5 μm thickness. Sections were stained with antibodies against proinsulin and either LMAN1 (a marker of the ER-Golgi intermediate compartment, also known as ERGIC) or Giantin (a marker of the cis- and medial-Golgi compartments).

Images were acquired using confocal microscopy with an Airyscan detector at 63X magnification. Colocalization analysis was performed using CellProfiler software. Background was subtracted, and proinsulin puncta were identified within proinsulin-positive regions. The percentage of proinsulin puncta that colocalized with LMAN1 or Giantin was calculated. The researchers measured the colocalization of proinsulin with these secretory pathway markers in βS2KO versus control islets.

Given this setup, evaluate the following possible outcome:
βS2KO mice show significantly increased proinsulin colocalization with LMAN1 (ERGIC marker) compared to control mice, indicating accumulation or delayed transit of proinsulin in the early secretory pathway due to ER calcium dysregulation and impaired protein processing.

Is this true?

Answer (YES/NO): YES